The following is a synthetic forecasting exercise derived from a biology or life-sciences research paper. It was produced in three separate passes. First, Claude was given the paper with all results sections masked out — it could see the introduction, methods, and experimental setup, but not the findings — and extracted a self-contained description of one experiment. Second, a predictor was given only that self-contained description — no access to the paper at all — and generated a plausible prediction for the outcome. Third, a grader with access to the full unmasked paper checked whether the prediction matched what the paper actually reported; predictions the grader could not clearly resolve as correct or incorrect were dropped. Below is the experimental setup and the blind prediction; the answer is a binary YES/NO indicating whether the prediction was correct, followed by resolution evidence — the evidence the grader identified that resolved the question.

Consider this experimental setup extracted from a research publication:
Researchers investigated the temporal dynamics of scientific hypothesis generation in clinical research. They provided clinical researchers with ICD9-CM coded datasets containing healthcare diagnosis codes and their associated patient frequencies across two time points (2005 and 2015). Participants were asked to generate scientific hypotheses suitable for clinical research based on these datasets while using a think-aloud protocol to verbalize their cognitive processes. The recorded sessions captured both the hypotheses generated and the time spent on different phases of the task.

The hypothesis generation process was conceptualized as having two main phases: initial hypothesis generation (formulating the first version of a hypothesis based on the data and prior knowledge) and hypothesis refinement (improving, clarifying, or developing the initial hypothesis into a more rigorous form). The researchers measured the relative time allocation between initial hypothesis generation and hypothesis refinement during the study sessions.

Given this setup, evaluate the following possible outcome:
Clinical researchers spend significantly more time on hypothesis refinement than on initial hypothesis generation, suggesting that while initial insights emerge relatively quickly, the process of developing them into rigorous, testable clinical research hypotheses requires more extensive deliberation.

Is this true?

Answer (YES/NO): YES